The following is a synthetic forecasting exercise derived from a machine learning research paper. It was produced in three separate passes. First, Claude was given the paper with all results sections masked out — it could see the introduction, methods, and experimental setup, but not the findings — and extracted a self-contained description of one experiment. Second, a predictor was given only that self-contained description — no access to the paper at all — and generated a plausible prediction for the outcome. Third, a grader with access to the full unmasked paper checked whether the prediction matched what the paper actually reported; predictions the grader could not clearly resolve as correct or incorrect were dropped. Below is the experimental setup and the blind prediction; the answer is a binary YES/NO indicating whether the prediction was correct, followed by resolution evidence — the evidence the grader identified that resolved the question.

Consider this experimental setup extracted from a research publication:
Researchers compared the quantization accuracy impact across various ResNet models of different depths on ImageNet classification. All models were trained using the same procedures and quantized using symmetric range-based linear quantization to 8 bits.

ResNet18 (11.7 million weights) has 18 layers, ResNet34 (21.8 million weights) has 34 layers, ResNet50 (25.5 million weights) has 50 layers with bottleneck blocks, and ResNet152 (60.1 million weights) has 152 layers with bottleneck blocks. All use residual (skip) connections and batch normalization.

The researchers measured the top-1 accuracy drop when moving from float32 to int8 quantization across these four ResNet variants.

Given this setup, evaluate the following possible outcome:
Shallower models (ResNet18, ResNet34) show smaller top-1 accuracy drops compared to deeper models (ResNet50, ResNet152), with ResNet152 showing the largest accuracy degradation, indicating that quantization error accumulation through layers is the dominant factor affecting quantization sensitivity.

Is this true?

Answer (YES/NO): NO